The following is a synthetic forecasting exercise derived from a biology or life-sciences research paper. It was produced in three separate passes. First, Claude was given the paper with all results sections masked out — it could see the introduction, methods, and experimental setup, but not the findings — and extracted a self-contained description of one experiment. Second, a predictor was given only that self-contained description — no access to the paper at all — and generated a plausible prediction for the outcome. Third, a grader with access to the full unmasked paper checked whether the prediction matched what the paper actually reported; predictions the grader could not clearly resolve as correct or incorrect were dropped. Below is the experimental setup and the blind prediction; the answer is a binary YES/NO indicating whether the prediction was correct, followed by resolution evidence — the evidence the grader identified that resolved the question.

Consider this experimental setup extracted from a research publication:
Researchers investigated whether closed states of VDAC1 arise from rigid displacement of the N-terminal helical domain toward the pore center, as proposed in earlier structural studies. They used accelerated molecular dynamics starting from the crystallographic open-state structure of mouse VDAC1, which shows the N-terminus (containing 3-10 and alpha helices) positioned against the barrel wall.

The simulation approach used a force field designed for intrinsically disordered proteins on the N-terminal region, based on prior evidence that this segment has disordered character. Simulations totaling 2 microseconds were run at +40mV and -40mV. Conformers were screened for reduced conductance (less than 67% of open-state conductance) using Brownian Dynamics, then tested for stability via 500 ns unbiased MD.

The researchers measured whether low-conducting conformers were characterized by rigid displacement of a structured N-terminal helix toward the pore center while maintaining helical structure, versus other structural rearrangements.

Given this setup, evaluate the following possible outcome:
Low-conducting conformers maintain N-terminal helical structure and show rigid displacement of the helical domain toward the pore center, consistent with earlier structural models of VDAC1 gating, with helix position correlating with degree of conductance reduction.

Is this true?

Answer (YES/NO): NO